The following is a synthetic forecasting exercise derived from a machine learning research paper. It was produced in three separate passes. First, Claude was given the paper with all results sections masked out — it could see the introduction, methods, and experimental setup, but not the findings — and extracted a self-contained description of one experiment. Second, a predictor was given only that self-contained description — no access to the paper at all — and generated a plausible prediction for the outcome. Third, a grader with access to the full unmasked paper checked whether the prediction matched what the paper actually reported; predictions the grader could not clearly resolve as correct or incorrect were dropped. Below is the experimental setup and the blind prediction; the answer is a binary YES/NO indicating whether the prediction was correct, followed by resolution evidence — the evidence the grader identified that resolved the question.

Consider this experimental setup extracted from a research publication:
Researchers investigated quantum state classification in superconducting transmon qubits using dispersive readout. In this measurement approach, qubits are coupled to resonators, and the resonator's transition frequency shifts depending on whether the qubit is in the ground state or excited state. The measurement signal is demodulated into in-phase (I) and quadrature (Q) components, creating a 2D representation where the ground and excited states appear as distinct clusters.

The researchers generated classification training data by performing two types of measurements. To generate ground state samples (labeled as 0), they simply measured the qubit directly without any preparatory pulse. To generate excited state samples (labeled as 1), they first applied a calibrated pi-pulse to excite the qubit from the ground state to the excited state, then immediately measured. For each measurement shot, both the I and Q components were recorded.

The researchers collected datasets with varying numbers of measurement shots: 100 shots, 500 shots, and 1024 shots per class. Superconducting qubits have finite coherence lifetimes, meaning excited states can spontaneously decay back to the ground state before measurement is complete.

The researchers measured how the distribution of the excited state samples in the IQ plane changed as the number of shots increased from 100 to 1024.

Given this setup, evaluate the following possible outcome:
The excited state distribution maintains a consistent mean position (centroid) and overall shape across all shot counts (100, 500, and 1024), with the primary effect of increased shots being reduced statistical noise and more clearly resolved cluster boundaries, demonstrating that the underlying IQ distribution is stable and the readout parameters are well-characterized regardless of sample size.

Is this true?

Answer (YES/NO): NO